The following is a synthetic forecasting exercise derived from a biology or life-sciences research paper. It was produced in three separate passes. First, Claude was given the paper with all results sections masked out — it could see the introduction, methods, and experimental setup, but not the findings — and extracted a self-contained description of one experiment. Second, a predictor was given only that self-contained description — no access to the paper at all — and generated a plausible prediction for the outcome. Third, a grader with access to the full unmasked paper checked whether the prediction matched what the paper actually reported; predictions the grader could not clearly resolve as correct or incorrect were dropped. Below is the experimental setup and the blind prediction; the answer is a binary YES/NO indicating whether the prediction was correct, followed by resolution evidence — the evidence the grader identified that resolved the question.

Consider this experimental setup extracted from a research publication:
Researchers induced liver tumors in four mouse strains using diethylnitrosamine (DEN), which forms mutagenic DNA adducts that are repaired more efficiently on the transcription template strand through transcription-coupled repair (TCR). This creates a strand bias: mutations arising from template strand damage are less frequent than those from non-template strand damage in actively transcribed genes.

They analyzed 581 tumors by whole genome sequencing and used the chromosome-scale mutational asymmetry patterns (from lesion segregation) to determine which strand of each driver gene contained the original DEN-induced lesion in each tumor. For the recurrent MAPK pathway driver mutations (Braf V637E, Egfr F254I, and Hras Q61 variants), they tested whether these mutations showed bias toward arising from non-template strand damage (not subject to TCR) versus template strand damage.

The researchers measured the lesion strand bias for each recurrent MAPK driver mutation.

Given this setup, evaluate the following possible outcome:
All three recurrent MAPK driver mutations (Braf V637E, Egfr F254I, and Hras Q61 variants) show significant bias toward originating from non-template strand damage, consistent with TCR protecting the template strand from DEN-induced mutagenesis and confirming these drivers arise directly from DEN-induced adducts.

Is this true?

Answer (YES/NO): NO